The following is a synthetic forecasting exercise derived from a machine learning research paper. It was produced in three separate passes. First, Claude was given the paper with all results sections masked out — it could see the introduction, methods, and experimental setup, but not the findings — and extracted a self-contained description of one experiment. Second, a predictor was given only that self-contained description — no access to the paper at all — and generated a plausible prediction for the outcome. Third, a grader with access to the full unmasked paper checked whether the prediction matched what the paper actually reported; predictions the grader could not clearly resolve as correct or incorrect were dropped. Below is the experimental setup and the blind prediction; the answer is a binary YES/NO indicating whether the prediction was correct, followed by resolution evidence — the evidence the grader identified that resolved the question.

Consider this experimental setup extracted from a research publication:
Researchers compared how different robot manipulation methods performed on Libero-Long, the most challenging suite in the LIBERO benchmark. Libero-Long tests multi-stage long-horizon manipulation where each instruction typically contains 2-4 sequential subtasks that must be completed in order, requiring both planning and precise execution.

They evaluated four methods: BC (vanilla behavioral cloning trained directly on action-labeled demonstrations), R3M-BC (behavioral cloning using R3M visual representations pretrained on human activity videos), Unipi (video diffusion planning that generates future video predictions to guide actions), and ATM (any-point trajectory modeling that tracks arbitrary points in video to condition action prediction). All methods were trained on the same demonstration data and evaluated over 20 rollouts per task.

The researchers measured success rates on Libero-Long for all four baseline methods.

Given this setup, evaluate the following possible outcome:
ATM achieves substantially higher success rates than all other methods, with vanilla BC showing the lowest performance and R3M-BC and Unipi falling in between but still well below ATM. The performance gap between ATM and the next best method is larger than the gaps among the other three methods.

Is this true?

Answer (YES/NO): NO